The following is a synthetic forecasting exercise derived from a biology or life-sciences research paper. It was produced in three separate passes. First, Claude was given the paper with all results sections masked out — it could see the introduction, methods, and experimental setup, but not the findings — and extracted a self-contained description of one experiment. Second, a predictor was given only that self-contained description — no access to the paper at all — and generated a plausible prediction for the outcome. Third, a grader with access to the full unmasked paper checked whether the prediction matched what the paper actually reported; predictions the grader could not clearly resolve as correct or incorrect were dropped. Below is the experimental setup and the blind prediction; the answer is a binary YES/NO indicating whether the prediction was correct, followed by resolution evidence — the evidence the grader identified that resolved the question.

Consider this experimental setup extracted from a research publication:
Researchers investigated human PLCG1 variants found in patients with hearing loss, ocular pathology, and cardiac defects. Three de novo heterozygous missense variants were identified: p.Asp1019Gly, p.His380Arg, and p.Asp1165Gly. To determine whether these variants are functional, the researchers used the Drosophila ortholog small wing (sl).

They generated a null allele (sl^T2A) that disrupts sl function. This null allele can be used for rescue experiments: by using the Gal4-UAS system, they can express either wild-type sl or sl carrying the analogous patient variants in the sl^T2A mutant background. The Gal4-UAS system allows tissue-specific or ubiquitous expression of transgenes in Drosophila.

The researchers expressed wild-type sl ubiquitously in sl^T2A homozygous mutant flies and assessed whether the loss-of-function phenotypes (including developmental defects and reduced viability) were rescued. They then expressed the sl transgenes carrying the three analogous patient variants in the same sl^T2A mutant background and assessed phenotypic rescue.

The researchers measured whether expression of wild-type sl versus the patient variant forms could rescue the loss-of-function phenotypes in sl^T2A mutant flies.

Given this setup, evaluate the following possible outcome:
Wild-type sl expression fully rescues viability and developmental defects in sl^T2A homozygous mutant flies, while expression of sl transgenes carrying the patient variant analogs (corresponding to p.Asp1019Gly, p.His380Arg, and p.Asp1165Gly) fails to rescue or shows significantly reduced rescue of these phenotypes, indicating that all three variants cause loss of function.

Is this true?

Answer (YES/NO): NO